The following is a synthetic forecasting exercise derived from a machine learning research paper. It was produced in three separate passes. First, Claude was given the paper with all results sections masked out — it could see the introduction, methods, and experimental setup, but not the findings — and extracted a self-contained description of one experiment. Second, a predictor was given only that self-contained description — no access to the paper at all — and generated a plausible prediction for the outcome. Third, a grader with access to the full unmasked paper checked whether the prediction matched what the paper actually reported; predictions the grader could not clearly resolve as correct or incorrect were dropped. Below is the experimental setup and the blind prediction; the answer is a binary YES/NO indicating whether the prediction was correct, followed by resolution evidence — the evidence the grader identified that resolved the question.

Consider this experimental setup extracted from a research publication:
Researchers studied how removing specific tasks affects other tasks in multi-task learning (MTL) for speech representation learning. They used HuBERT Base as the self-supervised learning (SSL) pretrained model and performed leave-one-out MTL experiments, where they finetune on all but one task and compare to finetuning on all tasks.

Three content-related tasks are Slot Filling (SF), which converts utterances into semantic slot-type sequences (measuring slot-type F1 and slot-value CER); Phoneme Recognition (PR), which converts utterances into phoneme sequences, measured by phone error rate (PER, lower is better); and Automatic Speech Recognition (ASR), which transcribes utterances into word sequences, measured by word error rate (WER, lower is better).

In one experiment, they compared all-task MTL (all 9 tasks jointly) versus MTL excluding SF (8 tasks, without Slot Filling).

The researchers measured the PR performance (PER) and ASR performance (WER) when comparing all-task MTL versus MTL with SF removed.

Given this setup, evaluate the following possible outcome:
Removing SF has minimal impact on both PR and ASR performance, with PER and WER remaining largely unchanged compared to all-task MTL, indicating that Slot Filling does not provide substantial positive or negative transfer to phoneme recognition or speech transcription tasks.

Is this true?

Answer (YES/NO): NO